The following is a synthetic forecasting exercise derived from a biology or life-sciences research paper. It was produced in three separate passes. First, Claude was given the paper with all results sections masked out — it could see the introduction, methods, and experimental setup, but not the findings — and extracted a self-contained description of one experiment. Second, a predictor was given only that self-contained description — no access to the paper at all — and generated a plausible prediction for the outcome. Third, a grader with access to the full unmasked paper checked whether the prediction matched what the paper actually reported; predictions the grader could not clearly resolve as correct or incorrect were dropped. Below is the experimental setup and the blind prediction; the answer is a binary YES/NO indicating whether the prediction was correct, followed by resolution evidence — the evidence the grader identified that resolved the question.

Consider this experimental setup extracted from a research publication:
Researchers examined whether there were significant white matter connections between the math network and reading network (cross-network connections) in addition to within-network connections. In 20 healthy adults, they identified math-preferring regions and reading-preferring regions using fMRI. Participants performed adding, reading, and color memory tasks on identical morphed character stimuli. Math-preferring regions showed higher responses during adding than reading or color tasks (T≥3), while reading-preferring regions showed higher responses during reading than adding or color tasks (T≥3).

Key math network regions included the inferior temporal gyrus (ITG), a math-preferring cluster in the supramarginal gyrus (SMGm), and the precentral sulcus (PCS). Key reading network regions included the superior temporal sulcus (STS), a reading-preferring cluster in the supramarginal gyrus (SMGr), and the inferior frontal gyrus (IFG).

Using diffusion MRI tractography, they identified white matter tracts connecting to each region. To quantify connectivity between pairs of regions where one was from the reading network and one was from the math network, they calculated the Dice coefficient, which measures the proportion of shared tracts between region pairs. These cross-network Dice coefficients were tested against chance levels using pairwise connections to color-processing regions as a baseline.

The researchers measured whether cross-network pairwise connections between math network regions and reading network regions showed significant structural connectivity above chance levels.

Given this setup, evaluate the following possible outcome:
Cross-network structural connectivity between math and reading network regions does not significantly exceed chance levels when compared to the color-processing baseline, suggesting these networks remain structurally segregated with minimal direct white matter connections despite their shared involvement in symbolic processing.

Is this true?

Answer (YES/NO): NO